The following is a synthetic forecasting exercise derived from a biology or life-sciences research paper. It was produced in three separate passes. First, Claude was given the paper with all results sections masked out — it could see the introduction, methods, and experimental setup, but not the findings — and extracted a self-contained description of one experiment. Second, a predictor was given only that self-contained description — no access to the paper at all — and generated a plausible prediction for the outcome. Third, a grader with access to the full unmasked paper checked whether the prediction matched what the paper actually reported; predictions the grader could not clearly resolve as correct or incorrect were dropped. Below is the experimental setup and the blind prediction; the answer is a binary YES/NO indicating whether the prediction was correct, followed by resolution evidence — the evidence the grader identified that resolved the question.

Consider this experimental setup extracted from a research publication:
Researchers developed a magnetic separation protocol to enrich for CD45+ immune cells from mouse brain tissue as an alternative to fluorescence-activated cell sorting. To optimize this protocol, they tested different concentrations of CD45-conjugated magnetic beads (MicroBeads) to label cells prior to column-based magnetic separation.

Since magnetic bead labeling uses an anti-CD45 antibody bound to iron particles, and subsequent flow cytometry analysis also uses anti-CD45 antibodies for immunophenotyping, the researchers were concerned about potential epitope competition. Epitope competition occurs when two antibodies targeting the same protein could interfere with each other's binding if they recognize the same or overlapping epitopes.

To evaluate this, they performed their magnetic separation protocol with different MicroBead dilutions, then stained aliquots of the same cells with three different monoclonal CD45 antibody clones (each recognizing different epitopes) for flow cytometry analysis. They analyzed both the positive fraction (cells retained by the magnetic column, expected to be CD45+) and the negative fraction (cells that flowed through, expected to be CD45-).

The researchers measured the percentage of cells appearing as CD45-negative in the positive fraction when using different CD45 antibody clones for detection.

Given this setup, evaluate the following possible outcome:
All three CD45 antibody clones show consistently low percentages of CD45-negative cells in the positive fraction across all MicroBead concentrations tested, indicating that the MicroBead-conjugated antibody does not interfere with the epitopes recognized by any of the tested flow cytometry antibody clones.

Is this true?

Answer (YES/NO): NO